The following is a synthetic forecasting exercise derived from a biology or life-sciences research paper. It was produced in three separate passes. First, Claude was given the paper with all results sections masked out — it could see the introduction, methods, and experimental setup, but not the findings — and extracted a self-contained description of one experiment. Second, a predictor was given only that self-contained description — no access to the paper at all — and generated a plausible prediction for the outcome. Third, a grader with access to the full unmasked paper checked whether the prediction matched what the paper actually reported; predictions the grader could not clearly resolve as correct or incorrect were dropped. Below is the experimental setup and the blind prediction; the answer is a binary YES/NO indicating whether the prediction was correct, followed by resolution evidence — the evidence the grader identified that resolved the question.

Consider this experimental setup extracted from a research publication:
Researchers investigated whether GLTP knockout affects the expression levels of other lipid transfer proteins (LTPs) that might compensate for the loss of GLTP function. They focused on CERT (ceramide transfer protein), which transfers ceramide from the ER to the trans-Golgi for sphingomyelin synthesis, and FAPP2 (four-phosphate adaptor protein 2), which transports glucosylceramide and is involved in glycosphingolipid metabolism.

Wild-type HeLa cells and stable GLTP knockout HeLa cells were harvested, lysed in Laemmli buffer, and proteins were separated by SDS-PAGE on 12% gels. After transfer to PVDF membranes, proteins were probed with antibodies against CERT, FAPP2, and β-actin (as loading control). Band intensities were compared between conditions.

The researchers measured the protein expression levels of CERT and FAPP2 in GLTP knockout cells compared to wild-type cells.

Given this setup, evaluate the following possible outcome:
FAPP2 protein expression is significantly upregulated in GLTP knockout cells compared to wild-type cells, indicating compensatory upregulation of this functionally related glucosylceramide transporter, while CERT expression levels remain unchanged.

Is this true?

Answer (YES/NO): NO